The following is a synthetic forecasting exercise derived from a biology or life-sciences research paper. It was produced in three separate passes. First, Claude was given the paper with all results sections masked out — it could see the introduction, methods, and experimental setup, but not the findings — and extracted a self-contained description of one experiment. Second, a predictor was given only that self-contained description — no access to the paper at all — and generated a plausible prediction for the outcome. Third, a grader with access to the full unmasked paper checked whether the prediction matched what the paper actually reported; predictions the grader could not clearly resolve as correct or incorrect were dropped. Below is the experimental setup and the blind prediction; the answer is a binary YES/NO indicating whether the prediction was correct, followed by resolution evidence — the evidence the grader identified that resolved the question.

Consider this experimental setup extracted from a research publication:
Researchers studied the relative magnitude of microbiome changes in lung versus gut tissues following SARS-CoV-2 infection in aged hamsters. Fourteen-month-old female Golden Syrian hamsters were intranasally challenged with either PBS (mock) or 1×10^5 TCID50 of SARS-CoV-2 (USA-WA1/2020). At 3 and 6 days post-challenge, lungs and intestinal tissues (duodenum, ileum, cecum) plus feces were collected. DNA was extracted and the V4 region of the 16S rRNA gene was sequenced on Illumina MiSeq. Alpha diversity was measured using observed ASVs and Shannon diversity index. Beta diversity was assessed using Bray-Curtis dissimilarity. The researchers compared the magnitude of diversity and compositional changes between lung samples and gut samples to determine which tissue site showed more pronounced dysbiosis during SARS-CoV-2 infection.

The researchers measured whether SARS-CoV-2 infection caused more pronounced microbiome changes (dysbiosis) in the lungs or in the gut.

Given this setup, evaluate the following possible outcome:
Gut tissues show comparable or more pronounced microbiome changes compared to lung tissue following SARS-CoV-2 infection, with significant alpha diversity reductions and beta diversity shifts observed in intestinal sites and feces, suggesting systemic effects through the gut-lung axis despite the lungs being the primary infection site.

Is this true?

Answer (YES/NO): NO